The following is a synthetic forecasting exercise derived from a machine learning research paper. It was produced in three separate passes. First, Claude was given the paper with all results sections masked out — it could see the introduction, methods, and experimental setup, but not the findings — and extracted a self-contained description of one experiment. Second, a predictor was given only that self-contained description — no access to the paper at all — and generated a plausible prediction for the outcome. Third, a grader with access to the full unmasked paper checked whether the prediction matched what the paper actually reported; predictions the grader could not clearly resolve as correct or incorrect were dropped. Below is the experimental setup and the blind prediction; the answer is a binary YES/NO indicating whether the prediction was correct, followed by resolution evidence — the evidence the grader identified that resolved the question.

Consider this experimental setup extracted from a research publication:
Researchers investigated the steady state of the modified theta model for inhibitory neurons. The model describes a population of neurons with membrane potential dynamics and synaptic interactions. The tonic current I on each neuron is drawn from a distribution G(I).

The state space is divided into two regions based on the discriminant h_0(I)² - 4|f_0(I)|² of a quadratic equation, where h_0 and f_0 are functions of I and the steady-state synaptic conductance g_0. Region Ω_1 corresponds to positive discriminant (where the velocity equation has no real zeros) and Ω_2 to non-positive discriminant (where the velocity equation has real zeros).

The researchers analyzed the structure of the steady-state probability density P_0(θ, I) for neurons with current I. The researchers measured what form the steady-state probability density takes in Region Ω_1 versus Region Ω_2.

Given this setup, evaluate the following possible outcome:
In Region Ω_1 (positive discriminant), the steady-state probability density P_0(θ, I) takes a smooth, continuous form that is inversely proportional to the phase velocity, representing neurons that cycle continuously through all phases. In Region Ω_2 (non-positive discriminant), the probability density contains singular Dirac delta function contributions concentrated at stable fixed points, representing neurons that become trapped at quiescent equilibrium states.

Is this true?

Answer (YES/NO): YES